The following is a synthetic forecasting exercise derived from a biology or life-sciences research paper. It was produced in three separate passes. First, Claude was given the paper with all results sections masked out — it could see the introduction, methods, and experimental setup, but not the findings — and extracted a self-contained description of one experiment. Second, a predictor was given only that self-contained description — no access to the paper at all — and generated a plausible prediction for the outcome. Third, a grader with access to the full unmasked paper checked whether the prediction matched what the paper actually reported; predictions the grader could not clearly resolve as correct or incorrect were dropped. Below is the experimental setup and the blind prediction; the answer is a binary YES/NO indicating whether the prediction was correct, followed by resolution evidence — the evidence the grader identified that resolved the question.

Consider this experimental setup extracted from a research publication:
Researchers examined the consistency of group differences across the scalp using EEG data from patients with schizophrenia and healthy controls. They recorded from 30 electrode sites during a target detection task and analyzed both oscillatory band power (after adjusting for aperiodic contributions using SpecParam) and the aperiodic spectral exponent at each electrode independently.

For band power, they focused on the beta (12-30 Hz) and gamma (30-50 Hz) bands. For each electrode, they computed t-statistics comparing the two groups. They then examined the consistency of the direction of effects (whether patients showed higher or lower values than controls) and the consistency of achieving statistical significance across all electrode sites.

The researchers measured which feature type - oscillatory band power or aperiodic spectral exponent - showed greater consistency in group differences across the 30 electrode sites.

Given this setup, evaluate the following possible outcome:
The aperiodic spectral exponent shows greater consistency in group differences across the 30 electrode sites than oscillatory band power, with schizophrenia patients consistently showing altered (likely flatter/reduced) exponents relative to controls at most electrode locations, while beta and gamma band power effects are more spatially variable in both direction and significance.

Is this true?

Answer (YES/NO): NO